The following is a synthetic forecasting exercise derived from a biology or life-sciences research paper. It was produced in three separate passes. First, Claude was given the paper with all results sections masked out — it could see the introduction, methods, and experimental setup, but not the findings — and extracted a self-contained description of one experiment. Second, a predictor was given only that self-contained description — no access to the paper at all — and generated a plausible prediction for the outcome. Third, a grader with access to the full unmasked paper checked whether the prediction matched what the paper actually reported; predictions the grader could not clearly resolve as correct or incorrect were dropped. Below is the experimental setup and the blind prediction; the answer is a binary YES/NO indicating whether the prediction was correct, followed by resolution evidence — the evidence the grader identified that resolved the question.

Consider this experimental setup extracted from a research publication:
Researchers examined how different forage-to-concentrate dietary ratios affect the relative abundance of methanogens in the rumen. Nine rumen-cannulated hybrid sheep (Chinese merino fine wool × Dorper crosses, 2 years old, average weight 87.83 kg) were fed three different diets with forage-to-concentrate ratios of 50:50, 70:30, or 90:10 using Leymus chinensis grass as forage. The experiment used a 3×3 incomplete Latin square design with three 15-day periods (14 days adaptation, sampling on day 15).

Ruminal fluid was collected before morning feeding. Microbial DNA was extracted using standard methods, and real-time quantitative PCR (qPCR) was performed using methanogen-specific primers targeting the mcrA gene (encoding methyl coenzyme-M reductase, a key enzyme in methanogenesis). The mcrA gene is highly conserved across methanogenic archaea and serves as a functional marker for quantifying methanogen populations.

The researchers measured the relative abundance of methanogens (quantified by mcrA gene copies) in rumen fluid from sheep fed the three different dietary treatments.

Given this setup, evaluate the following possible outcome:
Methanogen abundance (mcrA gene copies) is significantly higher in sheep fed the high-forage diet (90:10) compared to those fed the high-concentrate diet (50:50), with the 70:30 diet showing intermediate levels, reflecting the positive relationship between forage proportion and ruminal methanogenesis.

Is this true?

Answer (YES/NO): NO